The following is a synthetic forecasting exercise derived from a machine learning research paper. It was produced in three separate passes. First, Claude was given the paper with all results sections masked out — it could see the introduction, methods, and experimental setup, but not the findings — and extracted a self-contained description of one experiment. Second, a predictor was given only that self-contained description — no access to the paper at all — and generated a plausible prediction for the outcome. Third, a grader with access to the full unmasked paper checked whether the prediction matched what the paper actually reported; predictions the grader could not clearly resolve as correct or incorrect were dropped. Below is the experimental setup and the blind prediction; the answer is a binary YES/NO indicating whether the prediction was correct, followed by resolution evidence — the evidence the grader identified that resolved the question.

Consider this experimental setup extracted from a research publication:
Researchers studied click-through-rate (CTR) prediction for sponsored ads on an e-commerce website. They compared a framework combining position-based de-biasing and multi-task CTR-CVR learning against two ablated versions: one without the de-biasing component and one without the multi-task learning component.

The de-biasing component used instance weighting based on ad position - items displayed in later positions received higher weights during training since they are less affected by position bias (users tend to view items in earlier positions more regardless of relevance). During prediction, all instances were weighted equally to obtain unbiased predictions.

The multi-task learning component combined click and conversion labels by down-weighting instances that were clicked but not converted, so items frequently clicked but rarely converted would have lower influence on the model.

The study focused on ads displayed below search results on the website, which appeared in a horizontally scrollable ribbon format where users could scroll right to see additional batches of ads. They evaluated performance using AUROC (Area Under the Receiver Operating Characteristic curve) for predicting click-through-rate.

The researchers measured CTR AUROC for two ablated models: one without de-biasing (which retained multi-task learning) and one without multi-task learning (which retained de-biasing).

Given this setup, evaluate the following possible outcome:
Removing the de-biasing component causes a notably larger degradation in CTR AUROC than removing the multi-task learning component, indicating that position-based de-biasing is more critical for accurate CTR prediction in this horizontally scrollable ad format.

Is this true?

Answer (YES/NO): YES